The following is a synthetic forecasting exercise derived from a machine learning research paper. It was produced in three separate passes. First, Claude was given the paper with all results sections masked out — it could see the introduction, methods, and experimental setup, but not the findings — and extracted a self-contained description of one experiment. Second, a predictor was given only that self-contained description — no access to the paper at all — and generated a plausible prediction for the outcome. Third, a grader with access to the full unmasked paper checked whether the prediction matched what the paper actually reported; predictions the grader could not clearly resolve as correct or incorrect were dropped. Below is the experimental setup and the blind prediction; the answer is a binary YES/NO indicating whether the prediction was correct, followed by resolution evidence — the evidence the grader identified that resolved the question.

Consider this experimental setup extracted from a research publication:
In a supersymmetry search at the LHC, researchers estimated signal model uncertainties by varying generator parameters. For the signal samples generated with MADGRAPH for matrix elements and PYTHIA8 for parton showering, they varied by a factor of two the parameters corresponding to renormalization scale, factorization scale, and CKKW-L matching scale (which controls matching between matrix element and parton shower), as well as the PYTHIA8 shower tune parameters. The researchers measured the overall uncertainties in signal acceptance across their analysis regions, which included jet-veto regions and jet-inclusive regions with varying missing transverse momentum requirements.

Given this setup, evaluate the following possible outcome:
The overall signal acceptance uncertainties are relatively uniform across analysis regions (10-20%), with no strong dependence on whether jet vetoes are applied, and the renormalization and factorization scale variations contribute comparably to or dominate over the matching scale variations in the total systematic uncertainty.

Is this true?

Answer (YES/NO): NO